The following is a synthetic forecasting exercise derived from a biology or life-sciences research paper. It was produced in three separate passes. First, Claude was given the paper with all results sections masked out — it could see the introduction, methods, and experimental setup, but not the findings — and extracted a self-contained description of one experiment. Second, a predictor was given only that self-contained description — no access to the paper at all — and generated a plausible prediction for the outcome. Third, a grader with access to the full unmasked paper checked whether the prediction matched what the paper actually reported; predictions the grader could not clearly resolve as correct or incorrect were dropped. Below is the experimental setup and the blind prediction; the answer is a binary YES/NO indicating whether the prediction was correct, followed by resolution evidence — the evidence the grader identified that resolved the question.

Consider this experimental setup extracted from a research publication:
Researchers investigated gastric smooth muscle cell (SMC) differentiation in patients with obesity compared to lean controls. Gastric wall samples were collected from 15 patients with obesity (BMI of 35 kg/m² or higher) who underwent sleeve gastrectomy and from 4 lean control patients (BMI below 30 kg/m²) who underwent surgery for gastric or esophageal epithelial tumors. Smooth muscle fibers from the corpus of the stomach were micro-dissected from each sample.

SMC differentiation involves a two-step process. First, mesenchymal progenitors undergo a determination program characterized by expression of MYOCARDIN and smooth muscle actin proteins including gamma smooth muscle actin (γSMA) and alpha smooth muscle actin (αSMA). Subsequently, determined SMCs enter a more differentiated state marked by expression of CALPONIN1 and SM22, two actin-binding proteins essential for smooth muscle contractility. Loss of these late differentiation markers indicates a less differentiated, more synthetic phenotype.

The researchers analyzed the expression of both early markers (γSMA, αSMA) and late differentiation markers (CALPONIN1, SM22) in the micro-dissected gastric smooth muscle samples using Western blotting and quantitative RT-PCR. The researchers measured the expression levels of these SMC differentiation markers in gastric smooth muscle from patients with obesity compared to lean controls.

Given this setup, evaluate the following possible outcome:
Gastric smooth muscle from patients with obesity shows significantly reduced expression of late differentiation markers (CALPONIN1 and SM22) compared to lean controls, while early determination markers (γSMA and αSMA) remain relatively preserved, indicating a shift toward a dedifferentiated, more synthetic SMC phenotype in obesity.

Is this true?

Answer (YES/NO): YES